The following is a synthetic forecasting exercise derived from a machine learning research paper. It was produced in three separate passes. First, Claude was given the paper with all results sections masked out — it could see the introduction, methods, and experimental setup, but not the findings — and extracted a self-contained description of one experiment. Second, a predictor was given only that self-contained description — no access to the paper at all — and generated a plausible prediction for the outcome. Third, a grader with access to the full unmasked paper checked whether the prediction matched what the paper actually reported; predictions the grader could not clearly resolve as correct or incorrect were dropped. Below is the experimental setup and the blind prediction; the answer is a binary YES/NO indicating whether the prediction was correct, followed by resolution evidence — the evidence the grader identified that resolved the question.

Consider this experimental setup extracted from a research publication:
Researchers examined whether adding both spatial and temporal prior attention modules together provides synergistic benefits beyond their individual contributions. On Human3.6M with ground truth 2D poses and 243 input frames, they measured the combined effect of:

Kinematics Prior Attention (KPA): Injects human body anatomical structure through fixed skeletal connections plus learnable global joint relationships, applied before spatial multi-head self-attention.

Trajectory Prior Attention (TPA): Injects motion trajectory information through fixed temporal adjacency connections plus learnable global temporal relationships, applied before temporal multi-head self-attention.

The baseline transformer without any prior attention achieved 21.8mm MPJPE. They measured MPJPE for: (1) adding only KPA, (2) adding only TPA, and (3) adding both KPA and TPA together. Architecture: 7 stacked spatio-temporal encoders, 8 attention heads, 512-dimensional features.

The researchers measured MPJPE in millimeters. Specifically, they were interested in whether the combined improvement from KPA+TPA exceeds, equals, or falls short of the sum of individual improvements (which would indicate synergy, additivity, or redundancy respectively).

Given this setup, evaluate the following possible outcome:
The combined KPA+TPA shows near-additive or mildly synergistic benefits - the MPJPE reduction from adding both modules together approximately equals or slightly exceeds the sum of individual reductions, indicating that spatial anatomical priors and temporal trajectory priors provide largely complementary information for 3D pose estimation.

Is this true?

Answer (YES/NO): NO